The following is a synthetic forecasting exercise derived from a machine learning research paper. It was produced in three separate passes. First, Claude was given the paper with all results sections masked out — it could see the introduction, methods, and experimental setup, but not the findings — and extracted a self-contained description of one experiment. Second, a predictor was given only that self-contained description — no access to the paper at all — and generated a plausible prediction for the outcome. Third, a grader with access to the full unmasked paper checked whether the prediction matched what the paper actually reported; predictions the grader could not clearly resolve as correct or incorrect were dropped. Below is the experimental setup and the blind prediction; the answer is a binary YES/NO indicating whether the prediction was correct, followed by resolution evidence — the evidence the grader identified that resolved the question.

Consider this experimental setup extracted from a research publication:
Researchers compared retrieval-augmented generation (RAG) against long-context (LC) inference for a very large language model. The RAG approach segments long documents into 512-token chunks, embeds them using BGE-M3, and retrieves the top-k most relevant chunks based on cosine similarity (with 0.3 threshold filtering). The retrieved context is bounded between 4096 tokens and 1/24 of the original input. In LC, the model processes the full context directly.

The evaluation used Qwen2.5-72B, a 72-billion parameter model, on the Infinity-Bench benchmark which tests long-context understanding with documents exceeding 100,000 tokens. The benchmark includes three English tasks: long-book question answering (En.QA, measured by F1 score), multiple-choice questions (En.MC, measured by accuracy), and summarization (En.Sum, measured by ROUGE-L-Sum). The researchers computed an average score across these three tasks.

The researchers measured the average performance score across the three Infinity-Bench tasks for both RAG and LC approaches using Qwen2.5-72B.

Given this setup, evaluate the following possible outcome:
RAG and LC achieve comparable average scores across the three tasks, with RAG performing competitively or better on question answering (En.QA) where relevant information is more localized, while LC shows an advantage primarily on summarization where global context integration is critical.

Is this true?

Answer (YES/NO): NO